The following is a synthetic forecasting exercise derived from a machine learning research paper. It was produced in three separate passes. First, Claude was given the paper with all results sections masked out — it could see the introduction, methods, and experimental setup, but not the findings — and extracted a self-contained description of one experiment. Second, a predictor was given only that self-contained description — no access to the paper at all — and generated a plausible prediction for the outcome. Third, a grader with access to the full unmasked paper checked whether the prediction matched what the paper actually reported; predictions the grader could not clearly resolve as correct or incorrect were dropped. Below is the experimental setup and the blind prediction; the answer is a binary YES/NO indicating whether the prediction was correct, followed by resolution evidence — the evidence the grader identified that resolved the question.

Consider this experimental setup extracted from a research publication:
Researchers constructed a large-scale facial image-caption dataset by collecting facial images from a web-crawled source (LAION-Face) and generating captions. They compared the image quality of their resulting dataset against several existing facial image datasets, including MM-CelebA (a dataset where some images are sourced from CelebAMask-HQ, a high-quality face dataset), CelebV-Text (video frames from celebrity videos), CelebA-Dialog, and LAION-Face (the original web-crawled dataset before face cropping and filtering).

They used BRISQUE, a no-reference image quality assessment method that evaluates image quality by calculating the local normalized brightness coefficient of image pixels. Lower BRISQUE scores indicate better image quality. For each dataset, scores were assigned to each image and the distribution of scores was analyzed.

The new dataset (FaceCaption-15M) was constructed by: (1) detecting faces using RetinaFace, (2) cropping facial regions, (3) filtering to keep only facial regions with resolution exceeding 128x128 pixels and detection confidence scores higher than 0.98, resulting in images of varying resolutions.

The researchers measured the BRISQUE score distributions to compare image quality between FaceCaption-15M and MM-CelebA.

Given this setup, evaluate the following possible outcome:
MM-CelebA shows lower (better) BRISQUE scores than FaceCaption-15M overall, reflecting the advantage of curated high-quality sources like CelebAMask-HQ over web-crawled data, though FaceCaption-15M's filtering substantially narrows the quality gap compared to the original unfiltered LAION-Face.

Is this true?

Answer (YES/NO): YES